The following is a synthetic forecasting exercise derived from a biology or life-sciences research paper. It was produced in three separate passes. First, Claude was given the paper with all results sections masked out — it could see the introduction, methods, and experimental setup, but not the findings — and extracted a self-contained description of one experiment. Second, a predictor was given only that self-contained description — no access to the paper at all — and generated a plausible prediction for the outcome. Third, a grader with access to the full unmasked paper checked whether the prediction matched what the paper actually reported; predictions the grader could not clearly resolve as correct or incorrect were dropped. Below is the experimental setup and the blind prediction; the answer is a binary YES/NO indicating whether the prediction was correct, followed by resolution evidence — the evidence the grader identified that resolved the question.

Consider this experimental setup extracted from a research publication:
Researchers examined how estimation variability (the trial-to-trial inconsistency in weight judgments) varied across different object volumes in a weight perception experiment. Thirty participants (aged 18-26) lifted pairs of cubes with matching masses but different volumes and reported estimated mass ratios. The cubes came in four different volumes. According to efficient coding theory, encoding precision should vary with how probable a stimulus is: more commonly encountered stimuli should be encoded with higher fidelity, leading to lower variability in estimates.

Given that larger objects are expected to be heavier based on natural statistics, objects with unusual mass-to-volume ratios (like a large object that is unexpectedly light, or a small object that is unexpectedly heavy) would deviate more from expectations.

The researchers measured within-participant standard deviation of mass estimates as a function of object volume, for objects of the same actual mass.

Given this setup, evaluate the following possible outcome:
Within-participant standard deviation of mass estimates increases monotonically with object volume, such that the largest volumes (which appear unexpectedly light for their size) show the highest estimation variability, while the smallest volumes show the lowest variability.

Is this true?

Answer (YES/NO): NO